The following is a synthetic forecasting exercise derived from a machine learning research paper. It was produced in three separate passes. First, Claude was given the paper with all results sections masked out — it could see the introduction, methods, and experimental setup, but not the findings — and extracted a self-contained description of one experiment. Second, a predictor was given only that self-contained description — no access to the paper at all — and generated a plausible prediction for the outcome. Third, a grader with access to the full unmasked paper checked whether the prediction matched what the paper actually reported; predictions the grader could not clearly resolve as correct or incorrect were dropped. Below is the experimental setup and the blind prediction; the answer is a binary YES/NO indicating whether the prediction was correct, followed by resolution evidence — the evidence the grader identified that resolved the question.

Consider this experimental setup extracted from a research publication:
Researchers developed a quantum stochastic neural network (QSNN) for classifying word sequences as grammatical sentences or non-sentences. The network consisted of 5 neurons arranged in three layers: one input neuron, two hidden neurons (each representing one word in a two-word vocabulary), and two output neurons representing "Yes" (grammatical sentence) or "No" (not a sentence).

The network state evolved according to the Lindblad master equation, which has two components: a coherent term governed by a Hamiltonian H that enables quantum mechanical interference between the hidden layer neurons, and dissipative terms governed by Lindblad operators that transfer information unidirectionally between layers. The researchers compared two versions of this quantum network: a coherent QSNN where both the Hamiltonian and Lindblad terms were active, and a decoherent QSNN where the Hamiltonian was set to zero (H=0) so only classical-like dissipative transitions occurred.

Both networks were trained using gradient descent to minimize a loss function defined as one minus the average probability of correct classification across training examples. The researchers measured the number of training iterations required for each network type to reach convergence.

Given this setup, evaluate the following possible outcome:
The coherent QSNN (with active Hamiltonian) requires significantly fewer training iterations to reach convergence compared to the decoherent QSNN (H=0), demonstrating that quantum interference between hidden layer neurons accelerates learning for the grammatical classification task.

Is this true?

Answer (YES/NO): YES